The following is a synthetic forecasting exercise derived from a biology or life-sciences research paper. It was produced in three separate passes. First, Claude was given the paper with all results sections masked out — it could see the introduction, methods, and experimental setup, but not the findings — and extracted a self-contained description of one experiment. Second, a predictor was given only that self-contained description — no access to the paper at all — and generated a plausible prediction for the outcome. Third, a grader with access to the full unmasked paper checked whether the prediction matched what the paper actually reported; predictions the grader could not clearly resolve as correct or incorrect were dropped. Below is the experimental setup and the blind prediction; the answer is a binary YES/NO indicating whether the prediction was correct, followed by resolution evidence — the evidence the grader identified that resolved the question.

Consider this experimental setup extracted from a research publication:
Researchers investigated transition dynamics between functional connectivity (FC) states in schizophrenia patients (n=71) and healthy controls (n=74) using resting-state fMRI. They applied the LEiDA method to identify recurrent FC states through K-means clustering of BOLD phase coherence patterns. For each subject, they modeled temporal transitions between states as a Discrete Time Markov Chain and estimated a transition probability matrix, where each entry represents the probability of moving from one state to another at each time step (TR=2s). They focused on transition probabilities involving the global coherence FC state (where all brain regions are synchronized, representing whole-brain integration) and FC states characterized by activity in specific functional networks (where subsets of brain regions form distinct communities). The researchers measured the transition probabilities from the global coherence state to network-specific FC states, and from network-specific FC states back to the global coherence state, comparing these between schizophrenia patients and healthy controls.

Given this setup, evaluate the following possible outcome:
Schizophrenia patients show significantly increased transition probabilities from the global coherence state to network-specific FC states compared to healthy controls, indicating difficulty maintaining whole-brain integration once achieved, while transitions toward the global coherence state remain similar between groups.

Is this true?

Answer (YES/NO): YES